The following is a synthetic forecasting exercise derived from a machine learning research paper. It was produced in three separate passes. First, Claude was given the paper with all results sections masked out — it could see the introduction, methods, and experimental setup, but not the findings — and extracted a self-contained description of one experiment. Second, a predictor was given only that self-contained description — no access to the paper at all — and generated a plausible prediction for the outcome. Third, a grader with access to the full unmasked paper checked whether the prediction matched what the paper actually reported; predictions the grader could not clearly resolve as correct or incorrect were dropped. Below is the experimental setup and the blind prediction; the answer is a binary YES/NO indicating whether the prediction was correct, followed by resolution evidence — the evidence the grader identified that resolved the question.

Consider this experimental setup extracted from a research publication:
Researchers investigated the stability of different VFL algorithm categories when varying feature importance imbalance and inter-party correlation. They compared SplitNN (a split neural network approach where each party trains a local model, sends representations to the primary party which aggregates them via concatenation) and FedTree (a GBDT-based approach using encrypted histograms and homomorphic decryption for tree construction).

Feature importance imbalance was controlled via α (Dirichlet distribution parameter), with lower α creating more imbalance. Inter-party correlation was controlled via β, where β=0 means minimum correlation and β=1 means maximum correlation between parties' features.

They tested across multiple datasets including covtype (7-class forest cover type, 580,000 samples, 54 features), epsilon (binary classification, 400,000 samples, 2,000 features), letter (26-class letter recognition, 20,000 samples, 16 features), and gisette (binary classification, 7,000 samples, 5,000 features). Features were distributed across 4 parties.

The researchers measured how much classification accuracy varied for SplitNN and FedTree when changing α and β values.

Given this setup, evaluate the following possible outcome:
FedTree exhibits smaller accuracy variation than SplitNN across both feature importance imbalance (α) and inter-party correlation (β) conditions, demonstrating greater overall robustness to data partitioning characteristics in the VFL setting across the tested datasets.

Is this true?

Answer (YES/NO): NO